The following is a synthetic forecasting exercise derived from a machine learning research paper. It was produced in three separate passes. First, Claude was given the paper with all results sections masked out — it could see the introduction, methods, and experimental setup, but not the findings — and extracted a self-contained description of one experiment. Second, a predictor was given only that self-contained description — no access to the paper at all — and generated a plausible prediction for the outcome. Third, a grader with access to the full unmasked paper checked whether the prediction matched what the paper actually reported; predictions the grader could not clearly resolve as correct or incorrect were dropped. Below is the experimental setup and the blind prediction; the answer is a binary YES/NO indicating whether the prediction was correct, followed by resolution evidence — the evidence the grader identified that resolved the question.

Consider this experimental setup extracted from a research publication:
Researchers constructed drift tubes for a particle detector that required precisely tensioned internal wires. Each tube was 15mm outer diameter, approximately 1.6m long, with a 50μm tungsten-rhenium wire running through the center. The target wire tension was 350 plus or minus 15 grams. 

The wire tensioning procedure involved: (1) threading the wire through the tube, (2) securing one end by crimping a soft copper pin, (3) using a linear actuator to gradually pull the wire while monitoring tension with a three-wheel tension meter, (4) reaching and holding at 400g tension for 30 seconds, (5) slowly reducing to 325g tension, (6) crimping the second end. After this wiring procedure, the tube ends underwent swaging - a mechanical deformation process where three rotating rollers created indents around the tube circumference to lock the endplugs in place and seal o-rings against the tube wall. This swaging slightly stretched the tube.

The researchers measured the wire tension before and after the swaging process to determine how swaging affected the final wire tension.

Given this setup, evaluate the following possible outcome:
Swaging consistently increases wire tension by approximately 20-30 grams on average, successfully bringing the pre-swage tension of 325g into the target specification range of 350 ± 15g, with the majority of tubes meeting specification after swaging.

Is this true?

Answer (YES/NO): YES